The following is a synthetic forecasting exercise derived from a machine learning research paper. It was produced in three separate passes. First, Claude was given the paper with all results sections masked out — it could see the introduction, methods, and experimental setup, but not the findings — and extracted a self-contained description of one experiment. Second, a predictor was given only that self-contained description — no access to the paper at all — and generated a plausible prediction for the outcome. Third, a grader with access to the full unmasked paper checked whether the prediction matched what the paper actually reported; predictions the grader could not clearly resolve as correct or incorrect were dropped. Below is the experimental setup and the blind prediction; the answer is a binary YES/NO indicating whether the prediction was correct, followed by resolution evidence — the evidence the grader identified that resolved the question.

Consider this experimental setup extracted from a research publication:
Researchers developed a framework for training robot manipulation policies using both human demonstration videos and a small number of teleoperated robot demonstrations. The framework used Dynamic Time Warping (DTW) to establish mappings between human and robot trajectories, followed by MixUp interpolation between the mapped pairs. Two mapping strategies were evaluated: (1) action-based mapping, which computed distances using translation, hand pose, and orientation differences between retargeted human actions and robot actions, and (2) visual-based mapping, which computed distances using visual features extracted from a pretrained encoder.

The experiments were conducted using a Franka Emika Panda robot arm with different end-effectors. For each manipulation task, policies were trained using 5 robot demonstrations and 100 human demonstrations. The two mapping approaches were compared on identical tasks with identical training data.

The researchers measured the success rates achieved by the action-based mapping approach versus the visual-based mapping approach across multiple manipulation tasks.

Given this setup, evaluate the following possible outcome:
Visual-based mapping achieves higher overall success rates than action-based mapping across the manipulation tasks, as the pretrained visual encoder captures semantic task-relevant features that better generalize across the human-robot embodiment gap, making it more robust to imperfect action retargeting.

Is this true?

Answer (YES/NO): NO